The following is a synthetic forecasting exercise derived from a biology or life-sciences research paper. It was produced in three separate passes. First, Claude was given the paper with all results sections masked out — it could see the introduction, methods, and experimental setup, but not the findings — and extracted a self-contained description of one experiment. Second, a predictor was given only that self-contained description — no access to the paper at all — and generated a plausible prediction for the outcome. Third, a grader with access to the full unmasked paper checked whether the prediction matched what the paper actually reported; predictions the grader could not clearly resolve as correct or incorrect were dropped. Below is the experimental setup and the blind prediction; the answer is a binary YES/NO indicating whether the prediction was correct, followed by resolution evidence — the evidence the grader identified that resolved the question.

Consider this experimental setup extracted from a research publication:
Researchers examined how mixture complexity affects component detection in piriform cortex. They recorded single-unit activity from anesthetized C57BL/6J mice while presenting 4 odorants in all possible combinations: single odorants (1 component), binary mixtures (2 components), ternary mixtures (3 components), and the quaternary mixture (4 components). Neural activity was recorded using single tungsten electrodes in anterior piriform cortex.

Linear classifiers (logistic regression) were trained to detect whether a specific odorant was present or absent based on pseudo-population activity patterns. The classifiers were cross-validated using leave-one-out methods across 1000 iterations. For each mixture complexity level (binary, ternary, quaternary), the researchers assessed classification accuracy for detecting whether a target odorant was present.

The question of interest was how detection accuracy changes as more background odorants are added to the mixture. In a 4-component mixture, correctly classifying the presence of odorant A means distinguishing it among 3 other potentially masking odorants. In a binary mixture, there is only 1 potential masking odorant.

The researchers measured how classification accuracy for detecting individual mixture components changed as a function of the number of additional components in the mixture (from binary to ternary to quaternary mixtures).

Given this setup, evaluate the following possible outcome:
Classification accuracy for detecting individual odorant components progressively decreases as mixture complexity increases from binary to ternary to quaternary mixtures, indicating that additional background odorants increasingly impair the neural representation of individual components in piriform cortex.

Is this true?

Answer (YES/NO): YES